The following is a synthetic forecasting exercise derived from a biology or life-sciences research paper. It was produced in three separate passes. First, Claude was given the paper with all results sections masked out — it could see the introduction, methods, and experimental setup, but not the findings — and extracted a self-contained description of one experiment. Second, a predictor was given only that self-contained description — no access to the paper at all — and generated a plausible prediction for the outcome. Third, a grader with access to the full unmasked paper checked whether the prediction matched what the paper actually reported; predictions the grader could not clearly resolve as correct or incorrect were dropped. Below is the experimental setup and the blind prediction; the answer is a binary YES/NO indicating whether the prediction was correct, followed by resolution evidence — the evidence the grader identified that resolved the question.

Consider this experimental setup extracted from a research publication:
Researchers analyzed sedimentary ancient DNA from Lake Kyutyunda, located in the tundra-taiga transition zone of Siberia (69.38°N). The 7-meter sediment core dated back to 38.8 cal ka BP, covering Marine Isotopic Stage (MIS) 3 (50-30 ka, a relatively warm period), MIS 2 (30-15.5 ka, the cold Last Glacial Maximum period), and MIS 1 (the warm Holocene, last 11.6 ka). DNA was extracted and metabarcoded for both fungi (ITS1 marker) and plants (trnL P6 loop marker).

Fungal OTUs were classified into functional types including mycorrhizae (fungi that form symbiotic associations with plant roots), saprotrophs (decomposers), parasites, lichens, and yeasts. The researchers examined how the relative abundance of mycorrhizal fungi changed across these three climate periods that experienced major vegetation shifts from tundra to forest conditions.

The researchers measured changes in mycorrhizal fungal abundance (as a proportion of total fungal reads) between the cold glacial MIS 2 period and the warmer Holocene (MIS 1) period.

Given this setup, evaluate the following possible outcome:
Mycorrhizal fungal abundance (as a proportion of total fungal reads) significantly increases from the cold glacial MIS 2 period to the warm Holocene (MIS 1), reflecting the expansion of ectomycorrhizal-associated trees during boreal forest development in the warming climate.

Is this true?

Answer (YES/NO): YES